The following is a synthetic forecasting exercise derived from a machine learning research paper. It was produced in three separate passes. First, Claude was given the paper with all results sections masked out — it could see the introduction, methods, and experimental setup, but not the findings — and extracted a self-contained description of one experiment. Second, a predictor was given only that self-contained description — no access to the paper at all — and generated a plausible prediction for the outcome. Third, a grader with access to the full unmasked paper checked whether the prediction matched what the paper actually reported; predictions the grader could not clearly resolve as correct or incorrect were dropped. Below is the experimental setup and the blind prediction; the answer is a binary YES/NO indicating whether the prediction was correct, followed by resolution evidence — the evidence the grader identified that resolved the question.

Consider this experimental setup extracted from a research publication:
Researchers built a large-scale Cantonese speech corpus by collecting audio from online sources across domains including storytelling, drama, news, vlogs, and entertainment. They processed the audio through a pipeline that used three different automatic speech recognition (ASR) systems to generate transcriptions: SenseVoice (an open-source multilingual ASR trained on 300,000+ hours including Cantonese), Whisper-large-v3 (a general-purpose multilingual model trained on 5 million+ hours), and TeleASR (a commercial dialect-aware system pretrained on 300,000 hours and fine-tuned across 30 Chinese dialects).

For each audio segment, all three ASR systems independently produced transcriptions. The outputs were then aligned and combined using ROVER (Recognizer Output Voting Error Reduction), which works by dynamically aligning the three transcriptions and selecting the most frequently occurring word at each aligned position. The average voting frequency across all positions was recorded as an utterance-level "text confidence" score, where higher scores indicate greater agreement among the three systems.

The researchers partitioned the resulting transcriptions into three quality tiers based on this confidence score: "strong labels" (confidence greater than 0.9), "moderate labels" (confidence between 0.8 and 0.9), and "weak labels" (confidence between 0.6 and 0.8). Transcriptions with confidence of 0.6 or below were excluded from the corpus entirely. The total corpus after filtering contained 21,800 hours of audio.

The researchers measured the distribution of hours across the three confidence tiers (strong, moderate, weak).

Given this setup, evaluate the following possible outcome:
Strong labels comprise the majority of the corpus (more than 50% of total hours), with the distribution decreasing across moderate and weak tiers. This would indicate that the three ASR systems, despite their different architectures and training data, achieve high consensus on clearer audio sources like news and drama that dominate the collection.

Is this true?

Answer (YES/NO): NO